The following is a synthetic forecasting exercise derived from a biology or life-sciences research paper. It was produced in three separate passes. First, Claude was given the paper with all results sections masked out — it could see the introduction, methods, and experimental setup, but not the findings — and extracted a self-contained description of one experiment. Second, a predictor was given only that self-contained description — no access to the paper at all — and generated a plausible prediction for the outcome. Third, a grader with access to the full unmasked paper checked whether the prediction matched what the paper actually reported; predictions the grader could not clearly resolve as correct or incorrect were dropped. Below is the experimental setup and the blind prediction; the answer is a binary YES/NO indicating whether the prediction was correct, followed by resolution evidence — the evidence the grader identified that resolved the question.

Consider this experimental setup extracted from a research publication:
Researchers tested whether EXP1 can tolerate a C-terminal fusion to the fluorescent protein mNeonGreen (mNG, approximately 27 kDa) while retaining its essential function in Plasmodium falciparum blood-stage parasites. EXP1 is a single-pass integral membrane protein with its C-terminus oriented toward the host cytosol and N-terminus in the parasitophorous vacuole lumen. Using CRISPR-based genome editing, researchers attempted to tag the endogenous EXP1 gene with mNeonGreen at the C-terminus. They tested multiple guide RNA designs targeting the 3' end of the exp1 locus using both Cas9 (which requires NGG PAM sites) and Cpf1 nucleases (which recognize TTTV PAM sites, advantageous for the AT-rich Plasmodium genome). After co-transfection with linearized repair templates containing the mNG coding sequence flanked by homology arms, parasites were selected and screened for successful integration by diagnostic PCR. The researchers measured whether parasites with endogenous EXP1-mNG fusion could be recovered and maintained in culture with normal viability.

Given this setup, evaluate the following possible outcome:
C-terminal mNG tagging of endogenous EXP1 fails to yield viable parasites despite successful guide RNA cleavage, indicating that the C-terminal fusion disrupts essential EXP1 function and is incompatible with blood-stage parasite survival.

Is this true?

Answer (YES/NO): YES